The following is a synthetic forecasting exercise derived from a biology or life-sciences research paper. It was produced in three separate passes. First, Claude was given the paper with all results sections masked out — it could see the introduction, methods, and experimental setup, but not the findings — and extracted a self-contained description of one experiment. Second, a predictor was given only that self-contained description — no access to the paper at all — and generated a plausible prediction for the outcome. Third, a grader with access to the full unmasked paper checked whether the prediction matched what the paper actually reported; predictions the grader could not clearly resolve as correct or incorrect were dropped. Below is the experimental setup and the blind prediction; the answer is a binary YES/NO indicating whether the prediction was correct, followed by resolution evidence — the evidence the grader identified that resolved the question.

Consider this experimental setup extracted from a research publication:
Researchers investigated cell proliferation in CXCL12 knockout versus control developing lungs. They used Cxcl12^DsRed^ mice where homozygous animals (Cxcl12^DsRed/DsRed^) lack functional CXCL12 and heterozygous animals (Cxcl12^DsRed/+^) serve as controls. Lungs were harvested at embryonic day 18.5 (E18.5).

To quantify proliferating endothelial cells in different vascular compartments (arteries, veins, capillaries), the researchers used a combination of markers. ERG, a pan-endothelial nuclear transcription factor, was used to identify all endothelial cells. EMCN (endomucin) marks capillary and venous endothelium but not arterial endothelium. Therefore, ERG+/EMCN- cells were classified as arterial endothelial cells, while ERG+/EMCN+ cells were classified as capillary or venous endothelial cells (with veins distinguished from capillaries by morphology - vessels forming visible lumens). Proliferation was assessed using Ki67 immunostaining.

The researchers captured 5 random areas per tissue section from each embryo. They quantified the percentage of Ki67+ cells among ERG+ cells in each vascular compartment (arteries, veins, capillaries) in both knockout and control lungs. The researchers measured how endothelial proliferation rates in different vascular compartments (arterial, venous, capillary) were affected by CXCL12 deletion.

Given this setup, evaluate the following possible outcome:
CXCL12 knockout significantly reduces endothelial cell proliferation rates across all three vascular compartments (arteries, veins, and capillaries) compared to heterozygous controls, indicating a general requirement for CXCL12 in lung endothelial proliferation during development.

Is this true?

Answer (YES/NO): NO